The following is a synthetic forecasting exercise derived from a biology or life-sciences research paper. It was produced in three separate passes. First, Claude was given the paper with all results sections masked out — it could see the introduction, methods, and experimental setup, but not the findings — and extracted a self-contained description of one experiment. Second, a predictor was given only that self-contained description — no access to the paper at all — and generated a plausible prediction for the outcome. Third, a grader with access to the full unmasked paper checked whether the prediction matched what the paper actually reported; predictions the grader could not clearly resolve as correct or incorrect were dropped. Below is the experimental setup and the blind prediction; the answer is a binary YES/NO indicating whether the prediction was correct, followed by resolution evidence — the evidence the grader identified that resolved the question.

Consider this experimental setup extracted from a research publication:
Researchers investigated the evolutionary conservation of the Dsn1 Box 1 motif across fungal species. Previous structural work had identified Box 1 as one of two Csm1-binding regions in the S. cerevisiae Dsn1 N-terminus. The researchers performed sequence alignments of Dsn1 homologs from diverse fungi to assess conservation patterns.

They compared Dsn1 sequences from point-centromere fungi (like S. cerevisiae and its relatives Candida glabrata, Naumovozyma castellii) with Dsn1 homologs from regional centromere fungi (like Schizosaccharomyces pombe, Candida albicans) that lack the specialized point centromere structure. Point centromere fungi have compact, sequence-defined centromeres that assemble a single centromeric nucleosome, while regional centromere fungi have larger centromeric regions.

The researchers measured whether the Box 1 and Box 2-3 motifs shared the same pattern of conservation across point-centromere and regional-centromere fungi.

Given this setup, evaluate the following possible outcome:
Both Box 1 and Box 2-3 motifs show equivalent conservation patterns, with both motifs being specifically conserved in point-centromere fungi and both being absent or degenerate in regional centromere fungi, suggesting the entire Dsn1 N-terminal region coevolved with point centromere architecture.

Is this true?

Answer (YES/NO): NO